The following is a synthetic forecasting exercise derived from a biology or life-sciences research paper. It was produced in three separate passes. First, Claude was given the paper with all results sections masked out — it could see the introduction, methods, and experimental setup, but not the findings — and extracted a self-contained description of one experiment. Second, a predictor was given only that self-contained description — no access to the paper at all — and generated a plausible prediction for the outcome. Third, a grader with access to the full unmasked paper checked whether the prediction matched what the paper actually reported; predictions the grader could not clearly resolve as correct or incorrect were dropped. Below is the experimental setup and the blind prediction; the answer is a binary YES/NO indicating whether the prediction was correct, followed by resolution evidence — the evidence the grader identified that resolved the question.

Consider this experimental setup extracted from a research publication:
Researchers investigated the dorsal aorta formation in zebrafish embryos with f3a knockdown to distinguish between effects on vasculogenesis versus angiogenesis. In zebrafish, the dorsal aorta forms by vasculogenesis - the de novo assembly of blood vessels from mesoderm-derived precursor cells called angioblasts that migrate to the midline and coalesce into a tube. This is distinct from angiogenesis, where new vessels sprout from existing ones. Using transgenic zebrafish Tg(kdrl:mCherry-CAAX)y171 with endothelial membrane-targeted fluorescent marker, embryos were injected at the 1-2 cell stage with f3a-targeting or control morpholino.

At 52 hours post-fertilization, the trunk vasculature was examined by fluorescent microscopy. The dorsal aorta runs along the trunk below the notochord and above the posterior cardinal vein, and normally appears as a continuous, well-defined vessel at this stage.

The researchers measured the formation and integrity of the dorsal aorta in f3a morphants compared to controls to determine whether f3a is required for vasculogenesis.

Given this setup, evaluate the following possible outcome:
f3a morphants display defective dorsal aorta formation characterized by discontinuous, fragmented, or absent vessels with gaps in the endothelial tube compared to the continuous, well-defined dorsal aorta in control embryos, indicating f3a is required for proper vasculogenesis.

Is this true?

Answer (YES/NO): NO